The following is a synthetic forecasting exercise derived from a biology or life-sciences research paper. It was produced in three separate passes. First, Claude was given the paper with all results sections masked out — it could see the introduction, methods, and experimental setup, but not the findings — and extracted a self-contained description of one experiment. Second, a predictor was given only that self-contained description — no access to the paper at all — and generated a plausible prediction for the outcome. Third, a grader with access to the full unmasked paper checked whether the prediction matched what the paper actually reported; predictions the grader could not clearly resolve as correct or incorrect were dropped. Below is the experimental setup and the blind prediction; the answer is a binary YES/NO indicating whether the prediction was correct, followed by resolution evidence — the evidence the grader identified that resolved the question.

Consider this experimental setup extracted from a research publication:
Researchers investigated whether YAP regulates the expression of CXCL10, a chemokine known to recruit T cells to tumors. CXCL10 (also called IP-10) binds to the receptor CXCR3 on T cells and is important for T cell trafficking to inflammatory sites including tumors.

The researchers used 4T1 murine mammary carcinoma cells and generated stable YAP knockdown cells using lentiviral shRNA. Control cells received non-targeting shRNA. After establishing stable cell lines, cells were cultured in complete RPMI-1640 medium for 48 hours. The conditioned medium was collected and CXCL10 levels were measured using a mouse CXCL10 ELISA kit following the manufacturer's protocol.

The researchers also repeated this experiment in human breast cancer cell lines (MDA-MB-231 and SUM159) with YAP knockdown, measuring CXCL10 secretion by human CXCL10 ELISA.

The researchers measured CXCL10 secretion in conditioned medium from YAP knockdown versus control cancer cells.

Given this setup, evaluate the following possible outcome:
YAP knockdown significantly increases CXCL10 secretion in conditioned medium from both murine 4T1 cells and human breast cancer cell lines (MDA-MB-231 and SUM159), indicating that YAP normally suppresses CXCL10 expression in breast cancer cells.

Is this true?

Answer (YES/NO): YES